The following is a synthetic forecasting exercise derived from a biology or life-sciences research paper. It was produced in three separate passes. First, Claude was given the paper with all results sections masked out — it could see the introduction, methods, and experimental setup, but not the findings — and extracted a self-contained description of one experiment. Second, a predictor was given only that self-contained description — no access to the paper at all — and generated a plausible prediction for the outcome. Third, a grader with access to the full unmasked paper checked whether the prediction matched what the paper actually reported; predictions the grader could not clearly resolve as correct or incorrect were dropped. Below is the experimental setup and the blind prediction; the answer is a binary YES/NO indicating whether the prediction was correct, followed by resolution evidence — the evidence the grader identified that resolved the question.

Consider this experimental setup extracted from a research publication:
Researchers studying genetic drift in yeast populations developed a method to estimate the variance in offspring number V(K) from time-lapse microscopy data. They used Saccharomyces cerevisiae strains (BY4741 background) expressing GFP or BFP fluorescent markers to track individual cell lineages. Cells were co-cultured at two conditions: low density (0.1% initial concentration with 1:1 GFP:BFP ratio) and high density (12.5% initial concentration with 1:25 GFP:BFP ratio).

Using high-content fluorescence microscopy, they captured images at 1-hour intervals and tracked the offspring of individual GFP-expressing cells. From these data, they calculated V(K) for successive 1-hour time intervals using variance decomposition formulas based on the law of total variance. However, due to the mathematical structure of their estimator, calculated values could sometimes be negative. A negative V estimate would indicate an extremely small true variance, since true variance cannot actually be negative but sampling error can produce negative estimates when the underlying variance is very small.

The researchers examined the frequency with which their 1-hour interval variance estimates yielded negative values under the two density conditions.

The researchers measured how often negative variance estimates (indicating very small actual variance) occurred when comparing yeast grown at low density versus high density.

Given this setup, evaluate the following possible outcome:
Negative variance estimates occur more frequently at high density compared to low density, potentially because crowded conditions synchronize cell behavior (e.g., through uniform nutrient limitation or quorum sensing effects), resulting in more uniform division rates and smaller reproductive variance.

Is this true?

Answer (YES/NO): NO